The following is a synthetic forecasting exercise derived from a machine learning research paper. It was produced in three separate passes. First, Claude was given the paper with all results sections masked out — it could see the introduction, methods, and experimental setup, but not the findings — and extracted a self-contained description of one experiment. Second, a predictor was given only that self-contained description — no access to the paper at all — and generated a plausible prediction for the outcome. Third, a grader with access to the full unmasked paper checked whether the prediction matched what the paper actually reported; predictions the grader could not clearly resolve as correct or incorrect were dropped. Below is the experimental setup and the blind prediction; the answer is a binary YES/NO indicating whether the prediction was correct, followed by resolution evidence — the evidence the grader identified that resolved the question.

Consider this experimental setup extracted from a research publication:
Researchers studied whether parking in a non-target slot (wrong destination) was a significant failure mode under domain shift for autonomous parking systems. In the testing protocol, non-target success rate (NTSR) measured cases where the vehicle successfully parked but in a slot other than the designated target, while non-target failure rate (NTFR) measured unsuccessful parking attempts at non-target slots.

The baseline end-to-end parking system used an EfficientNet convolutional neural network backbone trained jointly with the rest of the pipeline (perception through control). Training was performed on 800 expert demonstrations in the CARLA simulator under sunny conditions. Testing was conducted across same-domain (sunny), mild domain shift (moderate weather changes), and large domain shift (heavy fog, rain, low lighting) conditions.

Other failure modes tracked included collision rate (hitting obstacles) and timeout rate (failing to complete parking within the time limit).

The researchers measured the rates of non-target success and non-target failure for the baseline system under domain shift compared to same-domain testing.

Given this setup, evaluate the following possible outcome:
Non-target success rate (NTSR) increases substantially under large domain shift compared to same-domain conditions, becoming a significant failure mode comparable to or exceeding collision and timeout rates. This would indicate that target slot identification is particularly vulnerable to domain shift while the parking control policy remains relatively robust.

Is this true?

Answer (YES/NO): NO